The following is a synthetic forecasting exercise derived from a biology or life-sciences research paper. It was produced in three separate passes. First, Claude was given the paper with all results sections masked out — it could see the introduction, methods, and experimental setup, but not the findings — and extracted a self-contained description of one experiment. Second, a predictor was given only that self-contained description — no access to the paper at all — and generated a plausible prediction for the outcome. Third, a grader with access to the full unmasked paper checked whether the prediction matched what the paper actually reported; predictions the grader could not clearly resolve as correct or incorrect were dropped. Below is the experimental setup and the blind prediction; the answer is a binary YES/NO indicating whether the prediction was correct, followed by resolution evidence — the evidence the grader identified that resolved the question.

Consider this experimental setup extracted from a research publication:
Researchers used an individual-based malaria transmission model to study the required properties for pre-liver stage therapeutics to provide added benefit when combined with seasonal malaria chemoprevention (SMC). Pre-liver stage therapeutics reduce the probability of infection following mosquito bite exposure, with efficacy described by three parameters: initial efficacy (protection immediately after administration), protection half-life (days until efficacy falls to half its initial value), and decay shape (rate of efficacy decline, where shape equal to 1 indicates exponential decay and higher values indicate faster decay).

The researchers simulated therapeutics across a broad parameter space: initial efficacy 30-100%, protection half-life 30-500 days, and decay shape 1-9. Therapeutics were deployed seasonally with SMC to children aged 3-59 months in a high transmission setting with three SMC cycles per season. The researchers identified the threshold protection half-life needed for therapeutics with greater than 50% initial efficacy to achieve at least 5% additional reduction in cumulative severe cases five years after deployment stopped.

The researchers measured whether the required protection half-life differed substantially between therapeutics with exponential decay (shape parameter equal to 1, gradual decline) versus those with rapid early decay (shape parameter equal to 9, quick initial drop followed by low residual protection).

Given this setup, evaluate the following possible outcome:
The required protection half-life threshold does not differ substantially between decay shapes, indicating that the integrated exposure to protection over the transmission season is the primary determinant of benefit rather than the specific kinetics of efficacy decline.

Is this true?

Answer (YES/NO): NO